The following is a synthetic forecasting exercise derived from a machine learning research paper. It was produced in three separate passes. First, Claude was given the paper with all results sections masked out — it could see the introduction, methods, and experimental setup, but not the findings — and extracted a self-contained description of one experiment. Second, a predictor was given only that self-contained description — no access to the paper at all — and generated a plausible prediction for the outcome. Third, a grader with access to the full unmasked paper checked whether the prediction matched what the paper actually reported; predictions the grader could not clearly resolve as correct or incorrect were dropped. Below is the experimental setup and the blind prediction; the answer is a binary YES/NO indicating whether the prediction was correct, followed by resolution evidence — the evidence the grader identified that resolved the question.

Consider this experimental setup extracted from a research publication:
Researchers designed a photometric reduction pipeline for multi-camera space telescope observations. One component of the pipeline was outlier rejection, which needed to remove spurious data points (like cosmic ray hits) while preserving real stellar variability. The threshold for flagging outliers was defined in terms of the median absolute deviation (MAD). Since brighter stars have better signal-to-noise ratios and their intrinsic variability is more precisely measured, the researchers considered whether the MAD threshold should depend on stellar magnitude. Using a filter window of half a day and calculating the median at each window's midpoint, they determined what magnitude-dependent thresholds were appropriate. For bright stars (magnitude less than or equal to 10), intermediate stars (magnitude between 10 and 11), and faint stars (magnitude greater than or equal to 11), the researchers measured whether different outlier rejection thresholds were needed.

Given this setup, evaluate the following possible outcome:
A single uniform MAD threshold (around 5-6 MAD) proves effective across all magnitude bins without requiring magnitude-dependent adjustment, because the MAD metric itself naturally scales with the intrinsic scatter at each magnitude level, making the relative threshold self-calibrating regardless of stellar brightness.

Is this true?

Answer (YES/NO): NO